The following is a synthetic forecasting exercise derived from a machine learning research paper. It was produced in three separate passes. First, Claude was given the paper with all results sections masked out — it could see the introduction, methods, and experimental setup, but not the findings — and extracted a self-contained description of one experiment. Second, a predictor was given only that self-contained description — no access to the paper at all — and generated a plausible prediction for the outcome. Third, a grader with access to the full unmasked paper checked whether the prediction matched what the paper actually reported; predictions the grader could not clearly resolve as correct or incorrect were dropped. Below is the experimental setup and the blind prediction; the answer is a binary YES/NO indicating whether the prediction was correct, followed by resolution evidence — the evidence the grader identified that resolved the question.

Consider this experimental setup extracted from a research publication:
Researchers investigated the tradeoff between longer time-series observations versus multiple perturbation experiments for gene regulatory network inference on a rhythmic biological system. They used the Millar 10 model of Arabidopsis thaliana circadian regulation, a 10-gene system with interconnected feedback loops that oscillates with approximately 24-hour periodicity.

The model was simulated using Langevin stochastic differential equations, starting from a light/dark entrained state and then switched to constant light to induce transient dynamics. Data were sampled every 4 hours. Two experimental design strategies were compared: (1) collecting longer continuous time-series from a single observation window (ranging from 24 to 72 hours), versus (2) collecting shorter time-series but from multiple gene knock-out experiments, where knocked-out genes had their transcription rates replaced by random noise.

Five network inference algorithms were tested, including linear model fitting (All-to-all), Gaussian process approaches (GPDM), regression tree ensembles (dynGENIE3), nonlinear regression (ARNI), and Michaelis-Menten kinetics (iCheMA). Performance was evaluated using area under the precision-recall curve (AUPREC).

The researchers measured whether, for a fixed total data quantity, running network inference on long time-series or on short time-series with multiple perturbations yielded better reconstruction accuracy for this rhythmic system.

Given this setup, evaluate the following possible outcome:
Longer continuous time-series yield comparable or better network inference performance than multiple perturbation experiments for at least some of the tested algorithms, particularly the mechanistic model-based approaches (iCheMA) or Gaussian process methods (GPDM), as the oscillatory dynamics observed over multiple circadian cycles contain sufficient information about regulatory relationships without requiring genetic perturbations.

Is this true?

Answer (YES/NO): YES